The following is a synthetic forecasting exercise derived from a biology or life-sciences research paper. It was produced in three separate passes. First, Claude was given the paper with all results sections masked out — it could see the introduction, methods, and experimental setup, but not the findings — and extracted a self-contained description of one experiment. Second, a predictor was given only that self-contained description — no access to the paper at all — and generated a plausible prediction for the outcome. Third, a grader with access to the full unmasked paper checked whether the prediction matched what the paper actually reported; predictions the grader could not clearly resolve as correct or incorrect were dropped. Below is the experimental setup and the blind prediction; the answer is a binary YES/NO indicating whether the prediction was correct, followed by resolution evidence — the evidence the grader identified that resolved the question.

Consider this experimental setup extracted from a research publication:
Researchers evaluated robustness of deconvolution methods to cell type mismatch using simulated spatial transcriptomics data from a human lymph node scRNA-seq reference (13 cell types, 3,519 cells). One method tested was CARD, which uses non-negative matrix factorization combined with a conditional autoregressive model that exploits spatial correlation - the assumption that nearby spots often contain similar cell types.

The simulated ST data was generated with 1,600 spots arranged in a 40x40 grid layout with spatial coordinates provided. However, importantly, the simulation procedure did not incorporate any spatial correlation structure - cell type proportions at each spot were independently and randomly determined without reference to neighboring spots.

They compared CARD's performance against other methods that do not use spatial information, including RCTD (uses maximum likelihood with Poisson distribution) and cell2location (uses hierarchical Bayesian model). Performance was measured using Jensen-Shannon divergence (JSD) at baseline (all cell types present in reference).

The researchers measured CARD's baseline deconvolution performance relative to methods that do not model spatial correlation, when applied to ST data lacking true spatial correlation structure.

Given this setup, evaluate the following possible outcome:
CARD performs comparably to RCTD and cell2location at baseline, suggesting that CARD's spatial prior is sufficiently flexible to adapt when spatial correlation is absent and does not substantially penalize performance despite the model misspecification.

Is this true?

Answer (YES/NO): NO